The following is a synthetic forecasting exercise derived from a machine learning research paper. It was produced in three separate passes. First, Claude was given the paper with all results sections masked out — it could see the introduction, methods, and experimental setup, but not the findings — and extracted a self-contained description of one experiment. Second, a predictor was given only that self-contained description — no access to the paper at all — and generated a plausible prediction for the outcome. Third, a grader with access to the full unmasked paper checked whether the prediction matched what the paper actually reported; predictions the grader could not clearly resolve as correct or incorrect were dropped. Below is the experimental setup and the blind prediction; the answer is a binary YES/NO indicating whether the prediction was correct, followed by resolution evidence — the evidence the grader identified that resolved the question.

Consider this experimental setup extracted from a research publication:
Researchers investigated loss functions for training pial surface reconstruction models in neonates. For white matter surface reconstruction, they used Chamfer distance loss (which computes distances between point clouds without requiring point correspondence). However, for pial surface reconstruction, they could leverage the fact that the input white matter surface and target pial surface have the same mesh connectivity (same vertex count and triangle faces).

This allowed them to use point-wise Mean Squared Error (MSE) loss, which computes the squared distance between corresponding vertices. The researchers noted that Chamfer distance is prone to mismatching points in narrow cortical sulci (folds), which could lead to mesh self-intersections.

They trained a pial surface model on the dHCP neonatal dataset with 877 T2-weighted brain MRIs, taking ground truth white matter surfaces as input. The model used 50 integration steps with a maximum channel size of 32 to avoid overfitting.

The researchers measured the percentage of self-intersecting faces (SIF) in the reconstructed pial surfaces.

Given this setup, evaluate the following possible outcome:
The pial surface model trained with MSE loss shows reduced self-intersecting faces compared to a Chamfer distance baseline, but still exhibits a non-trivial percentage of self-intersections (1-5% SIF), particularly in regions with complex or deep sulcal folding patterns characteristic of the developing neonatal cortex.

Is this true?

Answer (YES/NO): NO